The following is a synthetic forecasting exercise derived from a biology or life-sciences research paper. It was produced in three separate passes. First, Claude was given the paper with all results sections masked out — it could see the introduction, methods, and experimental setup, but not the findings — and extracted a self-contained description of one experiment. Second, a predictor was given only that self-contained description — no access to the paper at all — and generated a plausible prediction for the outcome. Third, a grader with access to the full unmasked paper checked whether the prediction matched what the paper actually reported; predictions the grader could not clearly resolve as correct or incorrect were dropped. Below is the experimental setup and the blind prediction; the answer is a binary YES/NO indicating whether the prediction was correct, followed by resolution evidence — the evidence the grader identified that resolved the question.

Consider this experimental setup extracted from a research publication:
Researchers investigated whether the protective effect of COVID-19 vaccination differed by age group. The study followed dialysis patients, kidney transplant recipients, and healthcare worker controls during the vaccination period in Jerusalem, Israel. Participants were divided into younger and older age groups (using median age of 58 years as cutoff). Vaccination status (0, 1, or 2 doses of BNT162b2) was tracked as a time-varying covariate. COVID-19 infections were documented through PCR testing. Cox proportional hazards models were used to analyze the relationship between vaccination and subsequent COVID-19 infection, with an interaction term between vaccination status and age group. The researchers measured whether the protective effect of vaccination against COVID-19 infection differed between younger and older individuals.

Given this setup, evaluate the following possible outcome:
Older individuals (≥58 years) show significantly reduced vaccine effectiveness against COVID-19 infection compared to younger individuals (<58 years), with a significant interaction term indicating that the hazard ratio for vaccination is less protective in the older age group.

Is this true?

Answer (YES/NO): YES